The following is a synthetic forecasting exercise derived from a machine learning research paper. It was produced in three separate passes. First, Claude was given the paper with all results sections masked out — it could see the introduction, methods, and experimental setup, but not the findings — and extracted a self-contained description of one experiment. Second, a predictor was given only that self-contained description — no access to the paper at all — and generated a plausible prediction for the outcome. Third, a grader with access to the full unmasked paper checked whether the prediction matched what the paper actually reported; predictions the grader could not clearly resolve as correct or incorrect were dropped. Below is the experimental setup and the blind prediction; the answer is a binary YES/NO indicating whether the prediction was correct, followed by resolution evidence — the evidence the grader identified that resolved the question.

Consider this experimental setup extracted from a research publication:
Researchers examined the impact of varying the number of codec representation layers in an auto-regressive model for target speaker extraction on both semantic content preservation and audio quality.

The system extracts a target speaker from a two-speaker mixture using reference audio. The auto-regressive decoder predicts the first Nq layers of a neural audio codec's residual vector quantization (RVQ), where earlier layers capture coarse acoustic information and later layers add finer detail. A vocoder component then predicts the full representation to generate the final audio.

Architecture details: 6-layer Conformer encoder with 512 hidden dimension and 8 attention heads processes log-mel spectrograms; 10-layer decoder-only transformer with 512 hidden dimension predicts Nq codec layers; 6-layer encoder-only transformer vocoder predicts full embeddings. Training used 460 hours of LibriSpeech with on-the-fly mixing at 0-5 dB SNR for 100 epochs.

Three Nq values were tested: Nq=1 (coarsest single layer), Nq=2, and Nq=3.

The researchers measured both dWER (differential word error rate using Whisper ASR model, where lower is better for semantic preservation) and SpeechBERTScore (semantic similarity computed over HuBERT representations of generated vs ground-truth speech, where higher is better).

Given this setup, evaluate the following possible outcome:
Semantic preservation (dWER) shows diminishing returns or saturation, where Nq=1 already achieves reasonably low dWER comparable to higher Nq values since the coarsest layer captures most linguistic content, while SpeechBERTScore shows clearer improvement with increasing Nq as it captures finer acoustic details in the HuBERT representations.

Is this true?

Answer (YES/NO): NO